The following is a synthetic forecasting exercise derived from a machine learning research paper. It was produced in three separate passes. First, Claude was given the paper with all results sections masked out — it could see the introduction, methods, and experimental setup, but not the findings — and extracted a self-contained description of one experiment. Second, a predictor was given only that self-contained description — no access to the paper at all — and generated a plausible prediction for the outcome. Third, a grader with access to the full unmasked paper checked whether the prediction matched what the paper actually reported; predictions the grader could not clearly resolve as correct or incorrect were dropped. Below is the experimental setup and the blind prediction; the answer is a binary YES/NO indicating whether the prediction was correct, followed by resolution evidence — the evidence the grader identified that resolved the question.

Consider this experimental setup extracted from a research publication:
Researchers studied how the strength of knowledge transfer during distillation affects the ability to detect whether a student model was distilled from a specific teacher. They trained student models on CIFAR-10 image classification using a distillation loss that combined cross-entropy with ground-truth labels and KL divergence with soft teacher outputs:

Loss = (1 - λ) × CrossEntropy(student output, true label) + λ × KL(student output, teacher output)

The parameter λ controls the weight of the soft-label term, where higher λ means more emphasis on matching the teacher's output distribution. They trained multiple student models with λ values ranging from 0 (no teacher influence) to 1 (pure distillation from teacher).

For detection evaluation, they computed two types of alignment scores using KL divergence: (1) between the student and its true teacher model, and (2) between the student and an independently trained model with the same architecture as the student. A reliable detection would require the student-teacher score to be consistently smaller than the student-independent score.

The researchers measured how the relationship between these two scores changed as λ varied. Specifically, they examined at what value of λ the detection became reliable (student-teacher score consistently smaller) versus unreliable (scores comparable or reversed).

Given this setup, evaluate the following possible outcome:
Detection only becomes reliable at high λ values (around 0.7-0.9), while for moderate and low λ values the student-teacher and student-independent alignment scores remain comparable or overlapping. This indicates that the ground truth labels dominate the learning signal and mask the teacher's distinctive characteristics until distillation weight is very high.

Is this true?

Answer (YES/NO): NO